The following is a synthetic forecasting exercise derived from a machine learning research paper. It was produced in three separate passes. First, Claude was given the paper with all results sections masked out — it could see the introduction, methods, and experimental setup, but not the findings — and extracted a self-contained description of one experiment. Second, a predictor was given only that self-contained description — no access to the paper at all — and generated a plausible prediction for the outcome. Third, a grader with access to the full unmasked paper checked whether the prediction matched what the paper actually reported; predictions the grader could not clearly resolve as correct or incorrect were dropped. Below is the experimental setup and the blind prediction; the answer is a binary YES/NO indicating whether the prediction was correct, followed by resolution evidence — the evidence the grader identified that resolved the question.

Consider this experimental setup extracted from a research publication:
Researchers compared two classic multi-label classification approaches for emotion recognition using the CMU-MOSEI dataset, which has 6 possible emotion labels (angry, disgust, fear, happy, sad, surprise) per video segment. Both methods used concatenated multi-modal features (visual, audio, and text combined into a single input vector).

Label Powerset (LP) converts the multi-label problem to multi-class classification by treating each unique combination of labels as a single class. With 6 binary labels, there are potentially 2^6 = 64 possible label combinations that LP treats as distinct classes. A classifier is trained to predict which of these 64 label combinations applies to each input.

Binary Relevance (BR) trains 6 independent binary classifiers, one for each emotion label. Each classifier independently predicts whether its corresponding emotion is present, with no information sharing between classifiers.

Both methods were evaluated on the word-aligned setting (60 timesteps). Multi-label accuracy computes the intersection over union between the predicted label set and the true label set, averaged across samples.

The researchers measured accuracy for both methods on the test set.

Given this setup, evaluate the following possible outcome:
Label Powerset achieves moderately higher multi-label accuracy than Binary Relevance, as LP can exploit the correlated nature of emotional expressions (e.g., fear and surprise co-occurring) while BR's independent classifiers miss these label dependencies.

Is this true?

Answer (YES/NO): NO